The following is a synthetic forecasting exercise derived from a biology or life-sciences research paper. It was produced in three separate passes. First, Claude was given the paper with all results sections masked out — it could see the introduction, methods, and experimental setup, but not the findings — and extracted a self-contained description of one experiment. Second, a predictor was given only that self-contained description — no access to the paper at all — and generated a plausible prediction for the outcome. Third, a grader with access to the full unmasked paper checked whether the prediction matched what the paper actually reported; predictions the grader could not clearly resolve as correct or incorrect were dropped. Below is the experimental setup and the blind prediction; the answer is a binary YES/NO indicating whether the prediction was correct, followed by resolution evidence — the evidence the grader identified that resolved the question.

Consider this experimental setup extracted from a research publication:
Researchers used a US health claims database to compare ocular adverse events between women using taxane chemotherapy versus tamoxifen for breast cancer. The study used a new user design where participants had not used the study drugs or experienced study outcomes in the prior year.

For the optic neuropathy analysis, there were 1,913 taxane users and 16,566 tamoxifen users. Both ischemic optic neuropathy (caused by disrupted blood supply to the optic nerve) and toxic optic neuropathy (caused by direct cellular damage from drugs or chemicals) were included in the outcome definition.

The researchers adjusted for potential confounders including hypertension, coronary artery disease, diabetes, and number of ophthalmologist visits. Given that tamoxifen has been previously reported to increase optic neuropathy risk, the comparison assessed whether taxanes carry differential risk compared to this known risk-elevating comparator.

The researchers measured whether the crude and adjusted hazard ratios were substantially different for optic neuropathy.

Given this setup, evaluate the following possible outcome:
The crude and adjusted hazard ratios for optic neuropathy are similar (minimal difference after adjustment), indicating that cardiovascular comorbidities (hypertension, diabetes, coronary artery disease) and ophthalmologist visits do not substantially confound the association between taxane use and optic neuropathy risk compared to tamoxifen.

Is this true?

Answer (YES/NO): YES